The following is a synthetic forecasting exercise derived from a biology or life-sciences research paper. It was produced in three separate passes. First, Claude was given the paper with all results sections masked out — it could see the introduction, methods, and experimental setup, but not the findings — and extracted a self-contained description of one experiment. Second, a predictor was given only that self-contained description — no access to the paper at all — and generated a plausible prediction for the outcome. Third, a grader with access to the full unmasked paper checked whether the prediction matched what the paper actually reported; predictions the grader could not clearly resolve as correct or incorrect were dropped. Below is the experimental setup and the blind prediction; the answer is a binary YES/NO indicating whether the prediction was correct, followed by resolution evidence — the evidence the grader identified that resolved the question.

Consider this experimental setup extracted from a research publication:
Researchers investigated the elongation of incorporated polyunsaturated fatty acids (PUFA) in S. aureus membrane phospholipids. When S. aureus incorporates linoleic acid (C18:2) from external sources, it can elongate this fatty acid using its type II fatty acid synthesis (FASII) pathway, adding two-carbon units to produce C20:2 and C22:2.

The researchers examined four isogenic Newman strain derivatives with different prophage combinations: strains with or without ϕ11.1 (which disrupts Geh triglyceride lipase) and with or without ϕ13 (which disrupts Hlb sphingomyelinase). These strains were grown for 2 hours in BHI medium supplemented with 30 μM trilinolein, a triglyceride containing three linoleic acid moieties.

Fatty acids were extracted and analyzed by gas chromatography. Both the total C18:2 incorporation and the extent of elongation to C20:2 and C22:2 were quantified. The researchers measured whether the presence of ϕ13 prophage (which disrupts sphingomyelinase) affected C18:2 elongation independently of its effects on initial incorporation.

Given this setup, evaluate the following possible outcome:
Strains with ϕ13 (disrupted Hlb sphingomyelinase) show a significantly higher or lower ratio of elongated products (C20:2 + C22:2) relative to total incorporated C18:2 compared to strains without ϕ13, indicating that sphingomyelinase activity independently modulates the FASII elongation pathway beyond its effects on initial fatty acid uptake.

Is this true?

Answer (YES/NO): YES